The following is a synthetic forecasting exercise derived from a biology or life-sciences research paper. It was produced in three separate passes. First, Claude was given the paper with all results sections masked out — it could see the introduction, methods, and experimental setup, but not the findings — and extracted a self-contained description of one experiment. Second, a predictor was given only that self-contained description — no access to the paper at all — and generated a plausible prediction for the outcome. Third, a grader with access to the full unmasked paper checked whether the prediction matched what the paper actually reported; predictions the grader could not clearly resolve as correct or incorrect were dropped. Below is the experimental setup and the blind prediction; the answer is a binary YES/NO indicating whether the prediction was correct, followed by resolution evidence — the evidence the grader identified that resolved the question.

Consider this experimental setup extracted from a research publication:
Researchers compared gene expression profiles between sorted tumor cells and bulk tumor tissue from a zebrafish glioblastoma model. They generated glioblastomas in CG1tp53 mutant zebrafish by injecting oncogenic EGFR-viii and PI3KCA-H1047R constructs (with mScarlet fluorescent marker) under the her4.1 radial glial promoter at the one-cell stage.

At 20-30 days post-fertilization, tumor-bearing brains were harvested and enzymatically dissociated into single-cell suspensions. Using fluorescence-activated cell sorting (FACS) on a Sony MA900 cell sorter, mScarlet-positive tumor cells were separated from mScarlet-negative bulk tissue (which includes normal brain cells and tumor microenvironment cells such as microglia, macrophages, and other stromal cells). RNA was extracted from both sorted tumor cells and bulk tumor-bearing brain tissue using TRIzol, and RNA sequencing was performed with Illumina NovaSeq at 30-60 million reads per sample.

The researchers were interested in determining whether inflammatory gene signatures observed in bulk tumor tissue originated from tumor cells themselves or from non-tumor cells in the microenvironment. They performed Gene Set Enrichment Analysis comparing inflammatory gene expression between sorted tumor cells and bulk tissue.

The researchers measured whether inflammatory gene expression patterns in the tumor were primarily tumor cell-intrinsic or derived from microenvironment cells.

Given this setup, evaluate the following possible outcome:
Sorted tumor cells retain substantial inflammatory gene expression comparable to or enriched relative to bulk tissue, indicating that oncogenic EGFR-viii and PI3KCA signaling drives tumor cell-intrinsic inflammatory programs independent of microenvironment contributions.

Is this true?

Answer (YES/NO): NO